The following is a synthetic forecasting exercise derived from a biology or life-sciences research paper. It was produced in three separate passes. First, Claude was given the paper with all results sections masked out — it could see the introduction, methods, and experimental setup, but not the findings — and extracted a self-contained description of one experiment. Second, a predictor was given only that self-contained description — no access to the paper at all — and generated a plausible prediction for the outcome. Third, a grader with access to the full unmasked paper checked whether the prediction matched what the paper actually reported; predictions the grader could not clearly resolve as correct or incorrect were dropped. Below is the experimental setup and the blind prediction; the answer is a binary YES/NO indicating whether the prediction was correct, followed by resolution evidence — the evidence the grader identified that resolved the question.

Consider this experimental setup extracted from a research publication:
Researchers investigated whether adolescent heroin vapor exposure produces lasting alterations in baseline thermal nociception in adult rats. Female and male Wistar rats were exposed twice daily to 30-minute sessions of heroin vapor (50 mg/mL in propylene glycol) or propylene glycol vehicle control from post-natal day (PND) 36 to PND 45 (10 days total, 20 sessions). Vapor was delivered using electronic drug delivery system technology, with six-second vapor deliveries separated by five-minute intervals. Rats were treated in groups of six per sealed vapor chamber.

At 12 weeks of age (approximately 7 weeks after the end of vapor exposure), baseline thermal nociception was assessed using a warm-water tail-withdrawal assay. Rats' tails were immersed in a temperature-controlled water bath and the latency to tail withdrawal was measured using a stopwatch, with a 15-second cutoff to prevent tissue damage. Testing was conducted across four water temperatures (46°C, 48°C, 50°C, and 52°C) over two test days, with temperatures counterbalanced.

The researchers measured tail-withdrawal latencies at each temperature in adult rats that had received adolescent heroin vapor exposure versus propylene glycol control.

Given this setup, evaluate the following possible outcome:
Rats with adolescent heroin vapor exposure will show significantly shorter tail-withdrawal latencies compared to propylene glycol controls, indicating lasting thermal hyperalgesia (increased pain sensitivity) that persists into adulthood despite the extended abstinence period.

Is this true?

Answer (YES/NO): NO